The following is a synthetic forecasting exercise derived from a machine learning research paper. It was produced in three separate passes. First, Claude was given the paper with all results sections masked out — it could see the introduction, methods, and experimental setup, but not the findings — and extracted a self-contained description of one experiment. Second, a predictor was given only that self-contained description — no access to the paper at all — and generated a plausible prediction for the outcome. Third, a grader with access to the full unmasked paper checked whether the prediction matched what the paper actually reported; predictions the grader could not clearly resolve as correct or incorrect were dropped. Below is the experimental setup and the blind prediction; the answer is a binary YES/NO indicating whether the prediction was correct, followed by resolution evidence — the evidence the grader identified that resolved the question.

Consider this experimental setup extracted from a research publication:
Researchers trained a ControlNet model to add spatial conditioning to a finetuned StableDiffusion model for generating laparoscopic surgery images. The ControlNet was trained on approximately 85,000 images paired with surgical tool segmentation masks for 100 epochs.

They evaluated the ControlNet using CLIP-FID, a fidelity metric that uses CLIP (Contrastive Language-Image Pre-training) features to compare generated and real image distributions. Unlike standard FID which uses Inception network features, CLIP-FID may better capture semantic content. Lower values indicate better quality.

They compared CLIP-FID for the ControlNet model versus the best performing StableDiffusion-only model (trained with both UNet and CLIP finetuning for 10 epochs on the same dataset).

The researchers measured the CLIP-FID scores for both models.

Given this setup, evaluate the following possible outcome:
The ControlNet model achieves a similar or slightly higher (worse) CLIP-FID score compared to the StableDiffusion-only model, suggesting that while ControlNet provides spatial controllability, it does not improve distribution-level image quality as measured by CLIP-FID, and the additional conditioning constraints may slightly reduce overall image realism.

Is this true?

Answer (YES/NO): NO